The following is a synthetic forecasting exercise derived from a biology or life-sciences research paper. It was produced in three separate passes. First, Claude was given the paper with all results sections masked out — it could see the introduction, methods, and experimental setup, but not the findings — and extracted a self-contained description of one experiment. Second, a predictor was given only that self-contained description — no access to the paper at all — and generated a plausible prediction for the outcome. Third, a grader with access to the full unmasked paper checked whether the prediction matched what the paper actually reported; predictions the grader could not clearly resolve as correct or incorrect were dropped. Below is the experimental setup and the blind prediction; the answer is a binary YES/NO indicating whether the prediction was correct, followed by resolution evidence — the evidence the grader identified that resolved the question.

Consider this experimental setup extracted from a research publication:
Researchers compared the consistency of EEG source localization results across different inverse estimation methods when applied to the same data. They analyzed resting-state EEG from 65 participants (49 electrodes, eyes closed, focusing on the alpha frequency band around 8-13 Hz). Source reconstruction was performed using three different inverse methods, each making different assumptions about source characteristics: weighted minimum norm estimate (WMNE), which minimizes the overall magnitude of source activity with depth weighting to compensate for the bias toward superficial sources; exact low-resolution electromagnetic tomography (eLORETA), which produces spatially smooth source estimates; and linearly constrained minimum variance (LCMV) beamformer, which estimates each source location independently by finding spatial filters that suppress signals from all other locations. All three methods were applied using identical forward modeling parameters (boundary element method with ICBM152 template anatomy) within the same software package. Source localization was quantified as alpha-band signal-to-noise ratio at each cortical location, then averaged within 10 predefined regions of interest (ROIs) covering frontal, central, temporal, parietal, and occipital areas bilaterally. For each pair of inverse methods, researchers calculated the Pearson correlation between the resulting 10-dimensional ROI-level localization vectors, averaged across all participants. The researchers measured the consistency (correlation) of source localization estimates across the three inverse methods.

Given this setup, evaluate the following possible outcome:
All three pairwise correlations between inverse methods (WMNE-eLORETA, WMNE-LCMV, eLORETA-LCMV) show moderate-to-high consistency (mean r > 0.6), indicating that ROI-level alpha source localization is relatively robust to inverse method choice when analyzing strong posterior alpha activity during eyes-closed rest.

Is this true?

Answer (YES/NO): YES